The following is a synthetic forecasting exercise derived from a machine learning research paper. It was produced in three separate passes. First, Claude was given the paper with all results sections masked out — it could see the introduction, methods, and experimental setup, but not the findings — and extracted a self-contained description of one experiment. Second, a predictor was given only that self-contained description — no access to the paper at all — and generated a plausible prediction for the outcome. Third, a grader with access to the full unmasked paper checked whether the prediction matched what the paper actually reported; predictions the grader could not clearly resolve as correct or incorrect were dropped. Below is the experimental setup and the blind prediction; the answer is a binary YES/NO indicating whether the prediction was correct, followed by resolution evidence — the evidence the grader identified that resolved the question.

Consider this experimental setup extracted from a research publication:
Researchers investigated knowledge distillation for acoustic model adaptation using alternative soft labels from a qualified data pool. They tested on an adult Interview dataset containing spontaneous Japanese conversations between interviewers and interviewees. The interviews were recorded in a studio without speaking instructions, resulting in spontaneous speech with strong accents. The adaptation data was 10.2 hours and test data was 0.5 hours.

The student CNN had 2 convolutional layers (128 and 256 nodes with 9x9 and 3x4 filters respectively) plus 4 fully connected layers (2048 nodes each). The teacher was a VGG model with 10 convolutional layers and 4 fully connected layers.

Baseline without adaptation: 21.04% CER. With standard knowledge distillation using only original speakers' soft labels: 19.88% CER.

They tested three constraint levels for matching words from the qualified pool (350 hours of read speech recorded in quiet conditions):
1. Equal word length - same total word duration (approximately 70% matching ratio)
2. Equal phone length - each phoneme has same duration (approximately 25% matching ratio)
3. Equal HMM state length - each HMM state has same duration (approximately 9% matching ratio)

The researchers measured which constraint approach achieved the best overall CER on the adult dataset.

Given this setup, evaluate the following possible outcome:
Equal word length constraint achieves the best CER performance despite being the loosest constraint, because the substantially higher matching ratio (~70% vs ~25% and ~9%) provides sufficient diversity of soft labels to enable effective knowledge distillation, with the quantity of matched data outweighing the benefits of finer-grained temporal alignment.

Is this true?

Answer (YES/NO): NO